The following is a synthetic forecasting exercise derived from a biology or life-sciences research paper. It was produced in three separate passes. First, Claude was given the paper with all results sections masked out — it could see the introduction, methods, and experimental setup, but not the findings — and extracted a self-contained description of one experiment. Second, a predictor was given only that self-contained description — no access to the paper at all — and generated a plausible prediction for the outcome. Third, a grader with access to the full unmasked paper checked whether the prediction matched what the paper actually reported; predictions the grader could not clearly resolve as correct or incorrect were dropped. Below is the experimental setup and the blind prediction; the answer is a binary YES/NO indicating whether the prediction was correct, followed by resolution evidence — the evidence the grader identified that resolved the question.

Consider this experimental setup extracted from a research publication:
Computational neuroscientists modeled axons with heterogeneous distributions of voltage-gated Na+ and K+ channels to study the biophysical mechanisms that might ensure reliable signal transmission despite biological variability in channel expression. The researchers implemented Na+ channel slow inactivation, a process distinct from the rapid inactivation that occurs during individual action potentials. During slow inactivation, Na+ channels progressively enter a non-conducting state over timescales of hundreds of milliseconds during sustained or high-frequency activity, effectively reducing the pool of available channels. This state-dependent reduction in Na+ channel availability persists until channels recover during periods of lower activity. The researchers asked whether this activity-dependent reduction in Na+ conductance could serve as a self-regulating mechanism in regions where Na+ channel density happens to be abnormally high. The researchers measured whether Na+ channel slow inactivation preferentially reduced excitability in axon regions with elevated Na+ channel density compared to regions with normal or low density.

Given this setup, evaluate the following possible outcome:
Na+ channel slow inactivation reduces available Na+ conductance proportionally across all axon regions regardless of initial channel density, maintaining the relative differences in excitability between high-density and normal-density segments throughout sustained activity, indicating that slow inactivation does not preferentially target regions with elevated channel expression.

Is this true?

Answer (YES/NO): NO